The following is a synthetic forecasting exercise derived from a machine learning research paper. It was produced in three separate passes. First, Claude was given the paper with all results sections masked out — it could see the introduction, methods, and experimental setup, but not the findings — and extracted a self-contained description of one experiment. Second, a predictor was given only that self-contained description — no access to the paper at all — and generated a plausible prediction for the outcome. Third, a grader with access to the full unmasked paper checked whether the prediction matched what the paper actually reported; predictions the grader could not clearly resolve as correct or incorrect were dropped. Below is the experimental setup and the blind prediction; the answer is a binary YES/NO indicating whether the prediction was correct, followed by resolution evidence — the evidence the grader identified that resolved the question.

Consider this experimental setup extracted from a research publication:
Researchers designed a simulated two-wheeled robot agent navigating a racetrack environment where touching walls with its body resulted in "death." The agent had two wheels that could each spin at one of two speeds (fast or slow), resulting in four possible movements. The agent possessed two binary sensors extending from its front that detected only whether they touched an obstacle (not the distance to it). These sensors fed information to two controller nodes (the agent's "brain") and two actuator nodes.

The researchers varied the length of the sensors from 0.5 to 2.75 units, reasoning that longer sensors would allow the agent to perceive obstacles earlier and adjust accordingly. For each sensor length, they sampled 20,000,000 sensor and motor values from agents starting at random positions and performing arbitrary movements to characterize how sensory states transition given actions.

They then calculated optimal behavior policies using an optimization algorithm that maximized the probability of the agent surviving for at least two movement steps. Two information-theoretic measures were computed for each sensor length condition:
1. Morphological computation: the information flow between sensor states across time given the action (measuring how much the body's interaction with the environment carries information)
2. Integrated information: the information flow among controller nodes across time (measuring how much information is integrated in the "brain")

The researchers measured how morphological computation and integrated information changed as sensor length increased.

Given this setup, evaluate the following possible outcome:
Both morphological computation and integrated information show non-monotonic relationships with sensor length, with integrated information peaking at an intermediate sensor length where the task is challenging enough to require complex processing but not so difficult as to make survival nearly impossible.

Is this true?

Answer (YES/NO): NO